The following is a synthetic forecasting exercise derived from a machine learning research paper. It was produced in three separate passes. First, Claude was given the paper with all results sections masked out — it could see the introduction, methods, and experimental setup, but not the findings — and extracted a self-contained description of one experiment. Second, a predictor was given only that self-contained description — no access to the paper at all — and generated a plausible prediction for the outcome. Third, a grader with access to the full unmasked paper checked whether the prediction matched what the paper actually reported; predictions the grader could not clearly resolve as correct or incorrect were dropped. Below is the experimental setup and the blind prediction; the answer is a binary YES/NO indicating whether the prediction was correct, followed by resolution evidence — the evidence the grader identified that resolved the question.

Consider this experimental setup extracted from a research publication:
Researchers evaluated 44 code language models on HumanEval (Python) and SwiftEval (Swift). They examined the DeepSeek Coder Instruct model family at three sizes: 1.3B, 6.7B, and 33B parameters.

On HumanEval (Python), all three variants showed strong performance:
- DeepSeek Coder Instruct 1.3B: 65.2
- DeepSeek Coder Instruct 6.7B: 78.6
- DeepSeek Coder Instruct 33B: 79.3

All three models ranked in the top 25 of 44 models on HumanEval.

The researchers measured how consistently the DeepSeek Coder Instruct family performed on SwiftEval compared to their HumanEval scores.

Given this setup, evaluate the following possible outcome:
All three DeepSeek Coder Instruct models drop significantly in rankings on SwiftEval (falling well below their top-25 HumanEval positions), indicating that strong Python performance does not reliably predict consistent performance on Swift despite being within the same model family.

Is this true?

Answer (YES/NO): NO